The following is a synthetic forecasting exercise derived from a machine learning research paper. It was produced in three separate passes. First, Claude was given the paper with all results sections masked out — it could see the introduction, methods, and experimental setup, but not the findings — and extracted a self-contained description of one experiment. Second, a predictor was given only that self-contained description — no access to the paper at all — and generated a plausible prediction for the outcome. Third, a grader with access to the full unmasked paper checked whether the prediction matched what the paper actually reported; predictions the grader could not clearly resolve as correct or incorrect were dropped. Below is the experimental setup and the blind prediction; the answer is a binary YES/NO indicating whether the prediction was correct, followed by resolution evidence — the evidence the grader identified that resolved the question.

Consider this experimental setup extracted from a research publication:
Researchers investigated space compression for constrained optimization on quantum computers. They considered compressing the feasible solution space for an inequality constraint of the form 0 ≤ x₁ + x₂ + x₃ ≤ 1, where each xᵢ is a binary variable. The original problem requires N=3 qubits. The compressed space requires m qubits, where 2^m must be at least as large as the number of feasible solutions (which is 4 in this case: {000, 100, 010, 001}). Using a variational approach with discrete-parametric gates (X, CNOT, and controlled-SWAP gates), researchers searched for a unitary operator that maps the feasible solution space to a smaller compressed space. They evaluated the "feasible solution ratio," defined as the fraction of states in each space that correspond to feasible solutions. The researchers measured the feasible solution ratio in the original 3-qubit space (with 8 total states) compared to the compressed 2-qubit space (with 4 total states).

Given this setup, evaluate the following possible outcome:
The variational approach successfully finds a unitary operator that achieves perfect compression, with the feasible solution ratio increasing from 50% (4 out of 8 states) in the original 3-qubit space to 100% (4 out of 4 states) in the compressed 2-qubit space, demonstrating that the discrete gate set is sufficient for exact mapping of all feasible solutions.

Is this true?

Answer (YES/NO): YES